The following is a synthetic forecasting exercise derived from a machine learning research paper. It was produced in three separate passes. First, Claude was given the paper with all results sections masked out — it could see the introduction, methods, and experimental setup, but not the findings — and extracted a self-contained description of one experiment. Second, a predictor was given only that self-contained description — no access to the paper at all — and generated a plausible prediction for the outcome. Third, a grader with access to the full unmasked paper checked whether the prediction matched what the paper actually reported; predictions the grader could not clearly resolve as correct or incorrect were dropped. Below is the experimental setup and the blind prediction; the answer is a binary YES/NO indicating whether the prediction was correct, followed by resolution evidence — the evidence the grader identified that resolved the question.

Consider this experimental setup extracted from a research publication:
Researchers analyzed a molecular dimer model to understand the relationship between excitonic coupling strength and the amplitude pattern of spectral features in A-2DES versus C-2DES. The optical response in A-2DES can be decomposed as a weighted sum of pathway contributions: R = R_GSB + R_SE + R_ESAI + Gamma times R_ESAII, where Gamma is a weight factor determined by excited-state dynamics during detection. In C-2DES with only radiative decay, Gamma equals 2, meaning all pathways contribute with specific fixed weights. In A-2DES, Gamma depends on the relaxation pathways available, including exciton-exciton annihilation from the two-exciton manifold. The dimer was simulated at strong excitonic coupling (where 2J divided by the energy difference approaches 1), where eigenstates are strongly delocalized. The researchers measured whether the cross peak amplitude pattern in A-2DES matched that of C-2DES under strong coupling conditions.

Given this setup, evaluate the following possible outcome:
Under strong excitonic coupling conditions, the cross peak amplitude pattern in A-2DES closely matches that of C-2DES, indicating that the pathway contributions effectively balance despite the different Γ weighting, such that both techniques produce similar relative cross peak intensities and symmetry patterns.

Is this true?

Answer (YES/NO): NO